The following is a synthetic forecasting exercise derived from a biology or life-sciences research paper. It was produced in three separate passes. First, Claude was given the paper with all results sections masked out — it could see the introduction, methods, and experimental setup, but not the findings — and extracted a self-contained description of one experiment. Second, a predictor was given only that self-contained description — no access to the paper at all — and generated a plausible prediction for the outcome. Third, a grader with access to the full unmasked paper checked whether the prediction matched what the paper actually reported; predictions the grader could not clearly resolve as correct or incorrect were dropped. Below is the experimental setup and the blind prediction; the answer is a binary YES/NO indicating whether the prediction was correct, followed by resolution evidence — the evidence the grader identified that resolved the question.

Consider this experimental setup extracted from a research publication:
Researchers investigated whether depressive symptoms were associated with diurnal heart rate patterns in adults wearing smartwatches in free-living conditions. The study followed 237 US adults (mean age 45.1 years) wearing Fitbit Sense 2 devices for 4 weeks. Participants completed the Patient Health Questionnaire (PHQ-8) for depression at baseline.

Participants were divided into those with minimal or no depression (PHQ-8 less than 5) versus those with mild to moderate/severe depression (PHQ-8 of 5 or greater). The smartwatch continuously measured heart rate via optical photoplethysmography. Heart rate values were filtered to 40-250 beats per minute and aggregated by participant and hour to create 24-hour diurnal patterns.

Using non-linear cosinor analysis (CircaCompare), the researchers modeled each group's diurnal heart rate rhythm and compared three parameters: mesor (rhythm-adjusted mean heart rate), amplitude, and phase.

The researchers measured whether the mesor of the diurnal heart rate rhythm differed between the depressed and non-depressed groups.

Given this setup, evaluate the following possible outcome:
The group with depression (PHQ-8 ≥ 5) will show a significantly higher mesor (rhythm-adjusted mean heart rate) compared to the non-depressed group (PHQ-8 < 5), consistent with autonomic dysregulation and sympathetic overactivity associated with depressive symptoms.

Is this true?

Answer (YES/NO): YES